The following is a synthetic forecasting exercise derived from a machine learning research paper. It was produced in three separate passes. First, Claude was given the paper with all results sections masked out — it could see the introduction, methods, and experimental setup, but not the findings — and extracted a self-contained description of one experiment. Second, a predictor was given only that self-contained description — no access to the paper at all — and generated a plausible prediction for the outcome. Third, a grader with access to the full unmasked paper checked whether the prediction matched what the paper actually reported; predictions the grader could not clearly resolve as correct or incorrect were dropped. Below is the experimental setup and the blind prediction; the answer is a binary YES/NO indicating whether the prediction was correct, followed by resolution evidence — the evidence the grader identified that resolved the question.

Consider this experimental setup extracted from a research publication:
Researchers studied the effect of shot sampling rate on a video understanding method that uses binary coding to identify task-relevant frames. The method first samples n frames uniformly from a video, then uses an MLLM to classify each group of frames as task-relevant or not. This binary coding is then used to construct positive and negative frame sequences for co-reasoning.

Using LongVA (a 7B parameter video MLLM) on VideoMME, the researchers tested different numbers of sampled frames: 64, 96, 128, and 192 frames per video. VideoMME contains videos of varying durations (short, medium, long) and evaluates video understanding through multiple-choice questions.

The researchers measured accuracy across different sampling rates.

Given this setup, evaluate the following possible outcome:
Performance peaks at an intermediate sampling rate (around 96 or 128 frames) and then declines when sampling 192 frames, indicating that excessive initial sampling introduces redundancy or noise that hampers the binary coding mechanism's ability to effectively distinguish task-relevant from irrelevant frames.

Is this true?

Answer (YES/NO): YES